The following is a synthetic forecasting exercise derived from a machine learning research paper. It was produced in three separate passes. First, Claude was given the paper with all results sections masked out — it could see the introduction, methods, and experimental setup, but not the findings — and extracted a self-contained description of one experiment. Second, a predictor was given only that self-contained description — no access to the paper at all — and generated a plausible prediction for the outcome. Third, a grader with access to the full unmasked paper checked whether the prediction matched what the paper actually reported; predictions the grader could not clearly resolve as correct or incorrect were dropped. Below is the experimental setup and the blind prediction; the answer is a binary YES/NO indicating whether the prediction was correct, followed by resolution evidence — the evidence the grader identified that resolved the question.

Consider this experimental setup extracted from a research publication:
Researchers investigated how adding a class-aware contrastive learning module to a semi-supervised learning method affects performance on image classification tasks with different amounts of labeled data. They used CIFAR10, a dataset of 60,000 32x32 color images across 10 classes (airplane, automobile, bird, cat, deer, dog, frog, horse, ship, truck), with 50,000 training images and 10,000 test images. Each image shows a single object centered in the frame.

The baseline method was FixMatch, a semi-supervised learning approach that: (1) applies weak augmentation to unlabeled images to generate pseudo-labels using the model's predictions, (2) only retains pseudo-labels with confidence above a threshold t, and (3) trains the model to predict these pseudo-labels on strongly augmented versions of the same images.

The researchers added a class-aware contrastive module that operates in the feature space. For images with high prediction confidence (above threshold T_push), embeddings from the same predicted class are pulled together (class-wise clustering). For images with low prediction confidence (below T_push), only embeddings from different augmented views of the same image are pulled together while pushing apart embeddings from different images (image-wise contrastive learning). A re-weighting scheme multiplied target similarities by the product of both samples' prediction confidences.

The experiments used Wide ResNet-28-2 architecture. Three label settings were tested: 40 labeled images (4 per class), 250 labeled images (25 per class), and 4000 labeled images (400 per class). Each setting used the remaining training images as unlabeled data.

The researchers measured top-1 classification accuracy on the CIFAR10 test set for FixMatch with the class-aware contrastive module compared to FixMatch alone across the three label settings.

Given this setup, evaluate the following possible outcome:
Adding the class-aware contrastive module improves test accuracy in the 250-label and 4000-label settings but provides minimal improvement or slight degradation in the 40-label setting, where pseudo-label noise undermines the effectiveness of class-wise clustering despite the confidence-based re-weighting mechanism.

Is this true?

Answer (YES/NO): NO